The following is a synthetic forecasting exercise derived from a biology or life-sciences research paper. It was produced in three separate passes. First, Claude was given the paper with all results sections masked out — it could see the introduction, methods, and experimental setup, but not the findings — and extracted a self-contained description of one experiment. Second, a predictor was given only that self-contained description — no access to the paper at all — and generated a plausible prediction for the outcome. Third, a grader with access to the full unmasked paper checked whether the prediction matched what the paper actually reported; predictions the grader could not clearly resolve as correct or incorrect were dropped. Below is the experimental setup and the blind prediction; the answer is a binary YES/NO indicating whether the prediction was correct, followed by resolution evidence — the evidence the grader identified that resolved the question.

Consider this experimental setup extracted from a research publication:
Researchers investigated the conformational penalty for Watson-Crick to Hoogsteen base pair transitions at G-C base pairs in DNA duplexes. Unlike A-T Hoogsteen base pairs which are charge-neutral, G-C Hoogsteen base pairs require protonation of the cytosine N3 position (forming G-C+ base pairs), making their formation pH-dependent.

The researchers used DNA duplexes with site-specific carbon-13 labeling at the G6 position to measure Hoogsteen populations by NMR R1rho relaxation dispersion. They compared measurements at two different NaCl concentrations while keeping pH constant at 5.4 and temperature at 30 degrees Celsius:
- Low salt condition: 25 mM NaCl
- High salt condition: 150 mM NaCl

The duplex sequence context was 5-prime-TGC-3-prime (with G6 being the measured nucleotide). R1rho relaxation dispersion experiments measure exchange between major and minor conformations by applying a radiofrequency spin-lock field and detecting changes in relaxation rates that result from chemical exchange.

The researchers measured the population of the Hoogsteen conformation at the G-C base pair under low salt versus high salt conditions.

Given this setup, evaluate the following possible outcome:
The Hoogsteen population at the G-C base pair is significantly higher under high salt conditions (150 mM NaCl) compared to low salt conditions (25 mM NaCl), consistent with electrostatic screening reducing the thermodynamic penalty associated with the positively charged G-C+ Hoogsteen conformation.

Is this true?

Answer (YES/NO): NO